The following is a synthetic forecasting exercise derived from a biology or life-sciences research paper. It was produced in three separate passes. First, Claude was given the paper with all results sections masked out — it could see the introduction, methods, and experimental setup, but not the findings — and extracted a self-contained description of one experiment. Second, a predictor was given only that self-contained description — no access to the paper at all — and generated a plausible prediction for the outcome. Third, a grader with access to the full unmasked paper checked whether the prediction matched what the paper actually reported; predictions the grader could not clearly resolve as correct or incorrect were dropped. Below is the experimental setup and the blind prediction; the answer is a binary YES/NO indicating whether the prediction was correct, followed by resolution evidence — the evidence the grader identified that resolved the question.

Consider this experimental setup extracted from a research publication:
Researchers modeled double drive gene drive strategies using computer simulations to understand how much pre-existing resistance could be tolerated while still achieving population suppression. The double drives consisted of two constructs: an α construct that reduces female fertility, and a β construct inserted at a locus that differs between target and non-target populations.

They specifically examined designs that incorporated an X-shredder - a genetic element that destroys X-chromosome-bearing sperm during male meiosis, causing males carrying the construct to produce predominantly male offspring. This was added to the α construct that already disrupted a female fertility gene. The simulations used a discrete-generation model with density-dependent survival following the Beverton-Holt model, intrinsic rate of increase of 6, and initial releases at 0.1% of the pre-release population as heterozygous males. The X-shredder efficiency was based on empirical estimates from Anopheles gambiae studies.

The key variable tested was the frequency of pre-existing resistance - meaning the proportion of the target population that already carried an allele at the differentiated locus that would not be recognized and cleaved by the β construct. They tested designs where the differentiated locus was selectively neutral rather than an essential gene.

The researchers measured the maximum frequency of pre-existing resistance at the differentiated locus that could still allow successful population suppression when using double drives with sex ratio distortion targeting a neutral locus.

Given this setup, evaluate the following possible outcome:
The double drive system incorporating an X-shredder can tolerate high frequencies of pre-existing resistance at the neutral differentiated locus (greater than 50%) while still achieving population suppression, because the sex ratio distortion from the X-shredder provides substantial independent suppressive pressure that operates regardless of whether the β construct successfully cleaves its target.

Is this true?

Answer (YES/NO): NO